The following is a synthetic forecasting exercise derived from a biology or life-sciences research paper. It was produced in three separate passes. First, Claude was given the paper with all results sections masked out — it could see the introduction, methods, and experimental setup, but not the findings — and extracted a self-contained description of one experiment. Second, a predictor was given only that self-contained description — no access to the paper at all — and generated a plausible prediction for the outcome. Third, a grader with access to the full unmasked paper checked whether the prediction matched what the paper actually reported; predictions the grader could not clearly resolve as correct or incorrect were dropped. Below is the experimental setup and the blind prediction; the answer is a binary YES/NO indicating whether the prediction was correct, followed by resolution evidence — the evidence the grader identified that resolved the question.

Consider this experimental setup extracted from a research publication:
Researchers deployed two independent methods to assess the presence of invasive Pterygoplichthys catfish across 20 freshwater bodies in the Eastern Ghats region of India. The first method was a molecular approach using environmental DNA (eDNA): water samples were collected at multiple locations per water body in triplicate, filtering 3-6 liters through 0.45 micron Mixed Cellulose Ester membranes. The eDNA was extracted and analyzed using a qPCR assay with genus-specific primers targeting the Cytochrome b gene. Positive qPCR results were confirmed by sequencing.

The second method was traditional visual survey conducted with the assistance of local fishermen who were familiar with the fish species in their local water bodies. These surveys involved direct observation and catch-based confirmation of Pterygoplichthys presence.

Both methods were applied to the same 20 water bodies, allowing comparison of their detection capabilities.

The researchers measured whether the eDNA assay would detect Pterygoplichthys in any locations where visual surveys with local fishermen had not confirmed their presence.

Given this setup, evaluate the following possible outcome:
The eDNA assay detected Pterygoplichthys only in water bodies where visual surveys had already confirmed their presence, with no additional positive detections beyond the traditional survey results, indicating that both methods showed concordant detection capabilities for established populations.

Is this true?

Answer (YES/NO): NO